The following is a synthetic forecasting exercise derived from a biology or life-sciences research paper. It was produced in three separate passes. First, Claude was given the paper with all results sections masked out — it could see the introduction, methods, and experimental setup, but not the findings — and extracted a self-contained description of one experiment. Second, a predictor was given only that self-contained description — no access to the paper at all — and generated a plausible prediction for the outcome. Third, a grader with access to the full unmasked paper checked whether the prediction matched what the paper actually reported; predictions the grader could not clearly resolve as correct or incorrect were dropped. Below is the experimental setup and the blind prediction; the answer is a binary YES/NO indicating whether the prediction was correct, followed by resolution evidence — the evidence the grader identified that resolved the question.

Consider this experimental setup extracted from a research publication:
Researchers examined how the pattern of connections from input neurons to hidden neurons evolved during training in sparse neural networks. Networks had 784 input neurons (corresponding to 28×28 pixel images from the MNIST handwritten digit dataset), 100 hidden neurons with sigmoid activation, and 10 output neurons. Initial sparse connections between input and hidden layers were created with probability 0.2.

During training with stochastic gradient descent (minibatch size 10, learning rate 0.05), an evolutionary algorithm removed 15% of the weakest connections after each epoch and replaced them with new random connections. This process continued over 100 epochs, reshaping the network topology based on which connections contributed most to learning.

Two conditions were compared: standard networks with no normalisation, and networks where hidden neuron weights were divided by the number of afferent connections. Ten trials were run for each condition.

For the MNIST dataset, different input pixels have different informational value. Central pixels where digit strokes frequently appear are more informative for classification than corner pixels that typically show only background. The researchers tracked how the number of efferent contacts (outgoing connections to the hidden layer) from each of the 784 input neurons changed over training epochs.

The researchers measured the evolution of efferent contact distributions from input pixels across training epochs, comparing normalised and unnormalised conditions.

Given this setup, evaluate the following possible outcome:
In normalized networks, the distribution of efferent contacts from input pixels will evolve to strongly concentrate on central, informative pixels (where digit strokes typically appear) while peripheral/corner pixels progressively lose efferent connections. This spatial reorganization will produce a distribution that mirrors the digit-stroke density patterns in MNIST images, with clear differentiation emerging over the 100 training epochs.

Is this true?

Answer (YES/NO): NO